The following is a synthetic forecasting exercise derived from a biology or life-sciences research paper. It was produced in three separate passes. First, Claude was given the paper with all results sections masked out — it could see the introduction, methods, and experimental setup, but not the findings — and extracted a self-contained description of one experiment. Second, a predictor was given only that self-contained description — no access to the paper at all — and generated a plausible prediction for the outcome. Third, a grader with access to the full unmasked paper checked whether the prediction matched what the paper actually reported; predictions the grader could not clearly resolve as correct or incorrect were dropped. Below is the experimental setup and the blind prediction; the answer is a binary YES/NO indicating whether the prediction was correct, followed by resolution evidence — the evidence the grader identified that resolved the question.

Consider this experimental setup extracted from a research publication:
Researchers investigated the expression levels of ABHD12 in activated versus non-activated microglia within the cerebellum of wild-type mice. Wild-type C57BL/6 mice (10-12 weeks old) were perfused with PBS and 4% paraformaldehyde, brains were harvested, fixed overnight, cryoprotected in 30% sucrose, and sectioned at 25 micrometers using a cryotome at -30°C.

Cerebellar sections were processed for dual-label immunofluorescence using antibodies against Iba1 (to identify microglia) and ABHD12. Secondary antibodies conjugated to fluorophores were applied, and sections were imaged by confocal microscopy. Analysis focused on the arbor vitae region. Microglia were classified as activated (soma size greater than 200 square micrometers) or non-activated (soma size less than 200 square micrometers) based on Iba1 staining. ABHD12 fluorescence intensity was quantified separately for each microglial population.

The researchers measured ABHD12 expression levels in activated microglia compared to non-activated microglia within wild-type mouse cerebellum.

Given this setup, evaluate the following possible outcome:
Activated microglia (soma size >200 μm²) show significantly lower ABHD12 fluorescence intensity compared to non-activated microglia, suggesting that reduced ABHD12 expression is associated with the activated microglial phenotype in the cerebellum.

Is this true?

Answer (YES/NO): NO